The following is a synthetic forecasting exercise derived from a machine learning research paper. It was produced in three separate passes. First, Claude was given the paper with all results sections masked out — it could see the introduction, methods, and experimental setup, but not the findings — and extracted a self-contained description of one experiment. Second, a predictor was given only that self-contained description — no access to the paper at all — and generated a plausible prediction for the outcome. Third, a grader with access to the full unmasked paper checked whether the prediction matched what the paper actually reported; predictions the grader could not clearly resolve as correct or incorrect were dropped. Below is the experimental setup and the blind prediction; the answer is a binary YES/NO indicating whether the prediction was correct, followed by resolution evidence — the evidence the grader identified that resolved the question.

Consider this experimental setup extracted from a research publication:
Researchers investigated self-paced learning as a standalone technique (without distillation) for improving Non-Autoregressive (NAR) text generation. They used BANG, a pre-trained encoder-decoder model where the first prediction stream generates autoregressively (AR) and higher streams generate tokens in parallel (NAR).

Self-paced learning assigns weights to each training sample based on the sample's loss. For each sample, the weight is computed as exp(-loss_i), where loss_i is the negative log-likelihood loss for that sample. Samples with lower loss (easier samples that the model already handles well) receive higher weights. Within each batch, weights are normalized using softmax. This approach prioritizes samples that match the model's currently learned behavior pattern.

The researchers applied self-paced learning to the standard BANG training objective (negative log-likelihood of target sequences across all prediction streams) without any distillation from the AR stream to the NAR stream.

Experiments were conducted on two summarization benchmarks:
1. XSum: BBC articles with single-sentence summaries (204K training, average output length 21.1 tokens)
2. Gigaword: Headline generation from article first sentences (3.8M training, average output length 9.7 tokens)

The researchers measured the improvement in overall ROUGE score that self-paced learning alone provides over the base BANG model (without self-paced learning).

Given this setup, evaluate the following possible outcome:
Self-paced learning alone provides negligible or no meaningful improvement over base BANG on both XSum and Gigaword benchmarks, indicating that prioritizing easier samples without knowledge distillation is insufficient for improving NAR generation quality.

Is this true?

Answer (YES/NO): NO